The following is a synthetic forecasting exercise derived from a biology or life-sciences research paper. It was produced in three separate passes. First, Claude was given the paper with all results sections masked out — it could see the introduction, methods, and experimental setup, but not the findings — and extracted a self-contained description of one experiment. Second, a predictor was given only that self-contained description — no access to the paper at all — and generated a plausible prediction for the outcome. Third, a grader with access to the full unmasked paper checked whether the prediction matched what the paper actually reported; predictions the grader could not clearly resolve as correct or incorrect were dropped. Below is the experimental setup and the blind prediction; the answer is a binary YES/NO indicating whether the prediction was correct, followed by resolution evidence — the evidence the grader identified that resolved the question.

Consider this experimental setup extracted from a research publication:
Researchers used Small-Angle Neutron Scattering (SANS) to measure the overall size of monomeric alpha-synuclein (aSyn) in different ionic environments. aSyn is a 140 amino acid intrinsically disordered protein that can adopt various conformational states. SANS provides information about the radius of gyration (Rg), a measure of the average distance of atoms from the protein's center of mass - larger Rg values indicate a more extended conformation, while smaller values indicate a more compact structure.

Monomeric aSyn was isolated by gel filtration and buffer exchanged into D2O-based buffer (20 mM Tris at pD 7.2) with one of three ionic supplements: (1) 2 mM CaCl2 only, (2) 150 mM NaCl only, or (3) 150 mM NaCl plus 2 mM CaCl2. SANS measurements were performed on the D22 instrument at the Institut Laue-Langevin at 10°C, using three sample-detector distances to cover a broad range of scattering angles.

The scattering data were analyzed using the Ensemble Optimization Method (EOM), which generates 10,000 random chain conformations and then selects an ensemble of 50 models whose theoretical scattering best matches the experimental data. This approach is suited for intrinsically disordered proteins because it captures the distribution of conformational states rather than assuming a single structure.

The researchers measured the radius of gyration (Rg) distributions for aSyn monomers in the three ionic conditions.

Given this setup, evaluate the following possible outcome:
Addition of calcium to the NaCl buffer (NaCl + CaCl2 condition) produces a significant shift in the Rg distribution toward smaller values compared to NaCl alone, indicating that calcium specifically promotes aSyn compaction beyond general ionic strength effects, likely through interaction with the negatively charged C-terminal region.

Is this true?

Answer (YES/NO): NO